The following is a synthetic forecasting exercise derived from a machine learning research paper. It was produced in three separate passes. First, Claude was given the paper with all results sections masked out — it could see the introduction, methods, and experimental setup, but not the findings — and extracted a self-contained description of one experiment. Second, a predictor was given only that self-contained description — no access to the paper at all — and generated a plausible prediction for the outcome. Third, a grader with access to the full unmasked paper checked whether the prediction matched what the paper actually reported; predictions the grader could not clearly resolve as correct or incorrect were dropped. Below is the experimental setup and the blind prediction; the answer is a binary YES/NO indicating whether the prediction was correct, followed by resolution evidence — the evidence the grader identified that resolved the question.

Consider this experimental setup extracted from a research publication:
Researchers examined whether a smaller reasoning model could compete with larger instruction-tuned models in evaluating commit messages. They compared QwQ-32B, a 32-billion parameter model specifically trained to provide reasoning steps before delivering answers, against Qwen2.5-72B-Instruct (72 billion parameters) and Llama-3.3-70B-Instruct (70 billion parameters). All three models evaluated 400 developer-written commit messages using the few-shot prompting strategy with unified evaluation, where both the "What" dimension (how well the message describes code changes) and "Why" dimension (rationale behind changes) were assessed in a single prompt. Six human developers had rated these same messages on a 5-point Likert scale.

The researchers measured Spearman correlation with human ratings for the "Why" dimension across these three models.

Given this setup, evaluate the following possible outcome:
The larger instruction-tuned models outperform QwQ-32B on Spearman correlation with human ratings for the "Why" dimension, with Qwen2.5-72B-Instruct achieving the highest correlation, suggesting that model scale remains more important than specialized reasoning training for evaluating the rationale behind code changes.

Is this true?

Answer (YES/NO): NO